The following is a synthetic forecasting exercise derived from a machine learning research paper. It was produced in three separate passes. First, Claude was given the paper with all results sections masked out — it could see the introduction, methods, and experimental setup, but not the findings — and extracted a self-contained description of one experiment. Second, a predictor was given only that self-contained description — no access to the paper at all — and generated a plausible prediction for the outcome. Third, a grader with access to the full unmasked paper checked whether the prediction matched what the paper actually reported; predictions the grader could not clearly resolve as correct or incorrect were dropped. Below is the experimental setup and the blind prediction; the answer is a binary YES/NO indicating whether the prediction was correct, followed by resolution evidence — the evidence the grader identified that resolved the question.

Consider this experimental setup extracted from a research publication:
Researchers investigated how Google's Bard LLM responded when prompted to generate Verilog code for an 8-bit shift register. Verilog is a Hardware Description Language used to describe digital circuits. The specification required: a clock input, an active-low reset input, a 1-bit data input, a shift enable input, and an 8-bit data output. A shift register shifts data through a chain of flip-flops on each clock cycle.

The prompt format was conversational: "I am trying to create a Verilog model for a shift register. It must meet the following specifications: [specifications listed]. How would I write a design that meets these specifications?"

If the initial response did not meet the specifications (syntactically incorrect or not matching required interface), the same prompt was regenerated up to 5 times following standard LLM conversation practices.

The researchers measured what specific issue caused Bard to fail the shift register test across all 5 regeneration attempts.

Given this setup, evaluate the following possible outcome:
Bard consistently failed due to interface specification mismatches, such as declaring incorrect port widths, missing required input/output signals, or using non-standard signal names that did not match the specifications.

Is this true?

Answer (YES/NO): YES